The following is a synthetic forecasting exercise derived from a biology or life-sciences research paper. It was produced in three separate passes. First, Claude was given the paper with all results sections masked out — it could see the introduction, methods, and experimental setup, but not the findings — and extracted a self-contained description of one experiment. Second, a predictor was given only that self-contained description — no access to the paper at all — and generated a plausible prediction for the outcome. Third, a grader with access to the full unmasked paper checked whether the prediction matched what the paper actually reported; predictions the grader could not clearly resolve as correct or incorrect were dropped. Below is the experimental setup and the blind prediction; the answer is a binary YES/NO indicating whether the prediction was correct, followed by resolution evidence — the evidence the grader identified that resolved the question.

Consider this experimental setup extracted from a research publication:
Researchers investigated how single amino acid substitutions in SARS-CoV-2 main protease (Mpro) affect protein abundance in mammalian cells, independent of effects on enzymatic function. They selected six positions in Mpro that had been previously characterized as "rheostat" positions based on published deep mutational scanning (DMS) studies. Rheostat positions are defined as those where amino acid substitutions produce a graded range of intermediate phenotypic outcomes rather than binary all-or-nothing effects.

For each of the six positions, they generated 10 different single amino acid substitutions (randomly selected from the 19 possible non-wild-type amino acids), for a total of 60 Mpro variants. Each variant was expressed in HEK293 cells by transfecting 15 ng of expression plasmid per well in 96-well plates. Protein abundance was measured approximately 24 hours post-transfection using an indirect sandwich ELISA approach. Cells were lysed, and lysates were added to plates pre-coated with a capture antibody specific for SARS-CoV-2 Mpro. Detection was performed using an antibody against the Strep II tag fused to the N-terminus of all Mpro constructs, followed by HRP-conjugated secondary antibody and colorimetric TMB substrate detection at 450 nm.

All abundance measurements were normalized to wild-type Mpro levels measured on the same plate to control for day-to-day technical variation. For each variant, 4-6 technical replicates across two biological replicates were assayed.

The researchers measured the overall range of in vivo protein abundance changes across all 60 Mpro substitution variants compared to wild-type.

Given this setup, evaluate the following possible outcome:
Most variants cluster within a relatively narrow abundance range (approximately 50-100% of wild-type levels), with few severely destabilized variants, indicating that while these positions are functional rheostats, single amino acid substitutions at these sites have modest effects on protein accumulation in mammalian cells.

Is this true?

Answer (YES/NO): NO